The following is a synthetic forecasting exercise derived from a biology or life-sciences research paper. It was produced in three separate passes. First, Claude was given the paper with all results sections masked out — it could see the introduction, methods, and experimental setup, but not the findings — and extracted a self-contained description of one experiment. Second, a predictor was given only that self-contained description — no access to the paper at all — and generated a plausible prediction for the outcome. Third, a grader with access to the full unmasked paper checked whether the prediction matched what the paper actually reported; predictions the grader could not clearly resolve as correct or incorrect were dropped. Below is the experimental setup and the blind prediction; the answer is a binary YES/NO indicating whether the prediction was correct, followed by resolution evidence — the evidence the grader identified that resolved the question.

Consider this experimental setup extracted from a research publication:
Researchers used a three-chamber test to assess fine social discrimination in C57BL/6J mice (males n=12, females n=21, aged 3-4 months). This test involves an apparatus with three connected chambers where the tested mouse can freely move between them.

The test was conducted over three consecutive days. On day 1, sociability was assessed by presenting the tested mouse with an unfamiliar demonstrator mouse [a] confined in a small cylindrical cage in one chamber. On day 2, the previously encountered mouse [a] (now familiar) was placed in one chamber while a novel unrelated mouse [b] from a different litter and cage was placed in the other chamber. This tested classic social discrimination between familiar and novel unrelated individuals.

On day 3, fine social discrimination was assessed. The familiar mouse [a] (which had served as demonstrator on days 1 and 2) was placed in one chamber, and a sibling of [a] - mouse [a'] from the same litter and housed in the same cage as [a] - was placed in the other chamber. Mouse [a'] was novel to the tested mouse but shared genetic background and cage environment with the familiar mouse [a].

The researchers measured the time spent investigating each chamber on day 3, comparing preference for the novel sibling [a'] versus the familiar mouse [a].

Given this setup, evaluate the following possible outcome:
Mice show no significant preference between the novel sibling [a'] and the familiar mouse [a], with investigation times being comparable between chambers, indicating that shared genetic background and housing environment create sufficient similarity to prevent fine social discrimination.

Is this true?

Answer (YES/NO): NO